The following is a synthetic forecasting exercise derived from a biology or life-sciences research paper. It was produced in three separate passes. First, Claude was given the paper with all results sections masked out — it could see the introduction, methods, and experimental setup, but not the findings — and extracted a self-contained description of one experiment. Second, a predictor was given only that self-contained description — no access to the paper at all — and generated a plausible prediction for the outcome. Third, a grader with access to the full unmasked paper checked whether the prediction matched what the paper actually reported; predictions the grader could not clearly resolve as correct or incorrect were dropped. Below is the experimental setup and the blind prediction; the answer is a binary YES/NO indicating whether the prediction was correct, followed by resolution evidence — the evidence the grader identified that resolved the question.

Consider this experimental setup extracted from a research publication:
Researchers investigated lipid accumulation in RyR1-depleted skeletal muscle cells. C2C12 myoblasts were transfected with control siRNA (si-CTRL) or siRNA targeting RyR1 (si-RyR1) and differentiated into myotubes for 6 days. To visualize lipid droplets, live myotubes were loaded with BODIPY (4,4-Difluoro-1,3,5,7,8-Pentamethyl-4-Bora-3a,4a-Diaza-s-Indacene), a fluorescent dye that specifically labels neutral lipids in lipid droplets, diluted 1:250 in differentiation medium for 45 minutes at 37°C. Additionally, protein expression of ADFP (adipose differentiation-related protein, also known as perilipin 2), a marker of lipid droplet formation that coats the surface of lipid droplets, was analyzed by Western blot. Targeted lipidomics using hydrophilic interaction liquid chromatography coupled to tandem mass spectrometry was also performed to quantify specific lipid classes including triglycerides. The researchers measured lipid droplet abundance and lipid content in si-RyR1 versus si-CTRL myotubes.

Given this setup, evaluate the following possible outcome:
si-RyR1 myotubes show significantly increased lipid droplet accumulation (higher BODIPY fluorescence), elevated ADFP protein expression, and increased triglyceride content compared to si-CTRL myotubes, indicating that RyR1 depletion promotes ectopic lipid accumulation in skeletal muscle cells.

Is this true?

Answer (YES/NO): NO